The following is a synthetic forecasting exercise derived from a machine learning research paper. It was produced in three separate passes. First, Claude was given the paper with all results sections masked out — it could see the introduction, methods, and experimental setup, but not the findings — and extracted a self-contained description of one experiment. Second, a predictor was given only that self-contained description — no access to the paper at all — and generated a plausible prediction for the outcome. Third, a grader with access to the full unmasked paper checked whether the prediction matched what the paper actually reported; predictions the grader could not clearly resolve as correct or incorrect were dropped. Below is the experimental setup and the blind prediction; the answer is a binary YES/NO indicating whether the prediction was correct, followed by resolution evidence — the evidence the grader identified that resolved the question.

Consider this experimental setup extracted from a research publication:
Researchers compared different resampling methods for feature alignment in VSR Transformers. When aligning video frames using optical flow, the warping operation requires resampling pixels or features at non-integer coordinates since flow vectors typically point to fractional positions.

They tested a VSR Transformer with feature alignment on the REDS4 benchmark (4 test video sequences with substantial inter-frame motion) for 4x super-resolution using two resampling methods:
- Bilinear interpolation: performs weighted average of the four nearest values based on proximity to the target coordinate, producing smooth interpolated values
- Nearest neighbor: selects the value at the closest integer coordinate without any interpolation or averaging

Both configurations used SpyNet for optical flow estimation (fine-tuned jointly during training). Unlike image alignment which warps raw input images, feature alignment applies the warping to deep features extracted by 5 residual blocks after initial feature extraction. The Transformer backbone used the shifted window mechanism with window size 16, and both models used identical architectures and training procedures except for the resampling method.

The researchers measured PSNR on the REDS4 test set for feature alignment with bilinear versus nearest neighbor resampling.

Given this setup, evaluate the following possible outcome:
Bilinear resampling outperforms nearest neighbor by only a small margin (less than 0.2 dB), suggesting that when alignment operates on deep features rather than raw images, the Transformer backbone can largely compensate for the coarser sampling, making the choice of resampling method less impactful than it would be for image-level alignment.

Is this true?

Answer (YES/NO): NO